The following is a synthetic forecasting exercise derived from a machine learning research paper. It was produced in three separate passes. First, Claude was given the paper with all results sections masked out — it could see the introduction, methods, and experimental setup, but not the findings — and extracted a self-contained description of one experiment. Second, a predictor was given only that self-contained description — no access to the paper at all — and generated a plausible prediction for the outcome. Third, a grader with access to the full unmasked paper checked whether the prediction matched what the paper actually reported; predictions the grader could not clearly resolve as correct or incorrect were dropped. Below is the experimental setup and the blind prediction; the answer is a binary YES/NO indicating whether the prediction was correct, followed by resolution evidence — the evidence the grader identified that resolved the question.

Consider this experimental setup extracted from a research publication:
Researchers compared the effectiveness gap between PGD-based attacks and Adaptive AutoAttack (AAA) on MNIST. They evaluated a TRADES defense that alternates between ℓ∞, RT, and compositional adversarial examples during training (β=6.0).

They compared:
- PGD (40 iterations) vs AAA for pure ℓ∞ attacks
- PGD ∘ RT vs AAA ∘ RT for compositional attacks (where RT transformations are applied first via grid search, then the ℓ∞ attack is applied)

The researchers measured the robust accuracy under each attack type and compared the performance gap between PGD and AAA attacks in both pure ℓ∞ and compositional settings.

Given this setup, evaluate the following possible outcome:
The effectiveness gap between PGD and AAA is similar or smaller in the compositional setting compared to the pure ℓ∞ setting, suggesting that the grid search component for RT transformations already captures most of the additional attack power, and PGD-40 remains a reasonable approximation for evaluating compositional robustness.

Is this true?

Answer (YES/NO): NO